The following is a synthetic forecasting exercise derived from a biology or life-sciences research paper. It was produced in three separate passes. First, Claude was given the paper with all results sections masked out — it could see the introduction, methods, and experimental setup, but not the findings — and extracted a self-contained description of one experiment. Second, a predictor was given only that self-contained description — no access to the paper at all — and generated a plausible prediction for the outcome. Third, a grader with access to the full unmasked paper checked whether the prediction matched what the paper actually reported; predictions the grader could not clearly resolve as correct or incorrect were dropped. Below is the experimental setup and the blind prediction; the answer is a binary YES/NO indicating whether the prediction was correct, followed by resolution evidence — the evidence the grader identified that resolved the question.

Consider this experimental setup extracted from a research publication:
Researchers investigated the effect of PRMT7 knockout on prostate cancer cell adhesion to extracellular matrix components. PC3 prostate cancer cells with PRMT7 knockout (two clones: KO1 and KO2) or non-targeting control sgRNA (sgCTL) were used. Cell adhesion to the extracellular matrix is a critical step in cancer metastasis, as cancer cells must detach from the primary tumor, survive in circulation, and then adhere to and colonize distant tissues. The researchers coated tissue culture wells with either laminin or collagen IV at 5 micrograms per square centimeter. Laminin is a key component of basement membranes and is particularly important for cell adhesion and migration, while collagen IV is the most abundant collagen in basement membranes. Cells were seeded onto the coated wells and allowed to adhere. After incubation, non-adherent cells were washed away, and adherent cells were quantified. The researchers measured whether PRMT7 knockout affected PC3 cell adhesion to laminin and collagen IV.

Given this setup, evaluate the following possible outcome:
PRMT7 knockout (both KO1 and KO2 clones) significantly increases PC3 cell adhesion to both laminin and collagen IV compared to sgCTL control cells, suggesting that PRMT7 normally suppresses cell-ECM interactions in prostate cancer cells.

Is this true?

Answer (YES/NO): NO